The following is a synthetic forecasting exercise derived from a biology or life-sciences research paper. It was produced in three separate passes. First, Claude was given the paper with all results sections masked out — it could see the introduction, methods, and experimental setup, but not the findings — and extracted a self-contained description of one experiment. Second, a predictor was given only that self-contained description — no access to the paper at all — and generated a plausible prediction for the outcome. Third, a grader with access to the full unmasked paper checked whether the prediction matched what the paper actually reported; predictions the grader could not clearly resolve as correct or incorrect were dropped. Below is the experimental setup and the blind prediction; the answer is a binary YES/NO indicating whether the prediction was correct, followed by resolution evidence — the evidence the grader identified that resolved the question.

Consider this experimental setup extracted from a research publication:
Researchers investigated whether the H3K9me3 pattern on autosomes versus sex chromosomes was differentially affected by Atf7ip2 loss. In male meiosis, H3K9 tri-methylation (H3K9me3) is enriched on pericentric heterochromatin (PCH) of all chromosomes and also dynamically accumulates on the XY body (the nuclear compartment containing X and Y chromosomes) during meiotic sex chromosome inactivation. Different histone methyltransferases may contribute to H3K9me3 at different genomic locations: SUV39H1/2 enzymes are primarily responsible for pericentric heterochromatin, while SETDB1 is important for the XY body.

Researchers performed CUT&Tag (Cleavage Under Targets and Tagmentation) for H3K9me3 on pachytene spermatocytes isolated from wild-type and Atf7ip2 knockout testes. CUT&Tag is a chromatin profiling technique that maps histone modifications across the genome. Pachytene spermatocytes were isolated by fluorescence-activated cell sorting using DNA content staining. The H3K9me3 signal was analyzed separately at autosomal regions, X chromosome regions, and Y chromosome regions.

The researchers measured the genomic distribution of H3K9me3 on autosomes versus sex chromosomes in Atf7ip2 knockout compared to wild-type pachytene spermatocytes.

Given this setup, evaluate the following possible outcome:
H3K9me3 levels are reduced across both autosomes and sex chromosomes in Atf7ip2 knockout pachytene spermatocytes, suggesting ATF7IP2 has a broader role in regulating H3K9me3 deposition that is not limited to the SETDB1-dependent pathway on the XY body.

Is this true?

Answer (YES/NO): NO